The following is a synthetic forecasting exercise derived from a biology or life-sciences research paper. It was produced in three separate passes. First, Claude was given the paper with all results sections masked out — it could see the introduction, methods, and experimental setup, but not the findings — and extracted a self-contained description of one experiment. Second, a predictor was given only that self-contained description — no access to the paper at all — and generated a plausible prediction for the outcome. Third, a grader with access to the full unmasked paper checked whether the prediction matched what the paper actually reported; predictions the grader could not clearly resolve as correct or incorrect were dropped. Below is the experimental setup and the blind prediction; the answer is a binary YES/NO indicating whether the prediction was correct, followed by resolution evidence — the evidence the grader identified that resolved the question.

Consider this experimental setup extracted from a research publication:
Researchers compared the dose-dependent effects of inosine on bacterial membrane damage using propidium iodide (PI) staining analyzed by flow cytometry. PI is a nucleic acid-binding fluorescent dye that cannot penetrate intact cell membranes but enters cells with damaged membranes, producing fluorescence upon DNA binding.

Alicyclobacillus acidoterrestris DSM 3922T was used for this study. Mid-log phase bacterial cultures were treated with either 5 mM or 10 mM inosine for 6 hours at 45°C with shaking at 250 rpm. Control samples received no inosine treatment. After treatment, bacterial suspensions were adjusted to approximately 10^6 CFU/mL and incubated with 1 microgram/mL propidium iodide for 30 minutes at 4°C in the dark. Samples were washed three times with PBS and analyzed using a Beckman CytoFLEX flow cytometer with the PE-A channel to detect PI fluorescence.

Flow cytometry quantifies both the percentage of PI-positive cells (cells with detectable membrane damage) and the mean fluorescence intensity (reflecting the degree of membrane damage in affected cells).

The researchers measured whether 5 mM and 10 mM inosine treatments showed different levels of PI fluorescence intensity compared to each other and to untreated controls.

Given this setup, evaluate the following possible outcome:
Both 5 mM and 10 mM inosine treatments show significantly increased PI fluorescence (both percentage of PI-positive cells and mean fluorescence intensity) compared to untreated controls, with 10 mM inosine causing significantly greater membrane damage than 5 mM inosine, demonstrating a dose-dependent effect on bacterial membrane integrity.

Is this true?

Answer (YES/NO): YES